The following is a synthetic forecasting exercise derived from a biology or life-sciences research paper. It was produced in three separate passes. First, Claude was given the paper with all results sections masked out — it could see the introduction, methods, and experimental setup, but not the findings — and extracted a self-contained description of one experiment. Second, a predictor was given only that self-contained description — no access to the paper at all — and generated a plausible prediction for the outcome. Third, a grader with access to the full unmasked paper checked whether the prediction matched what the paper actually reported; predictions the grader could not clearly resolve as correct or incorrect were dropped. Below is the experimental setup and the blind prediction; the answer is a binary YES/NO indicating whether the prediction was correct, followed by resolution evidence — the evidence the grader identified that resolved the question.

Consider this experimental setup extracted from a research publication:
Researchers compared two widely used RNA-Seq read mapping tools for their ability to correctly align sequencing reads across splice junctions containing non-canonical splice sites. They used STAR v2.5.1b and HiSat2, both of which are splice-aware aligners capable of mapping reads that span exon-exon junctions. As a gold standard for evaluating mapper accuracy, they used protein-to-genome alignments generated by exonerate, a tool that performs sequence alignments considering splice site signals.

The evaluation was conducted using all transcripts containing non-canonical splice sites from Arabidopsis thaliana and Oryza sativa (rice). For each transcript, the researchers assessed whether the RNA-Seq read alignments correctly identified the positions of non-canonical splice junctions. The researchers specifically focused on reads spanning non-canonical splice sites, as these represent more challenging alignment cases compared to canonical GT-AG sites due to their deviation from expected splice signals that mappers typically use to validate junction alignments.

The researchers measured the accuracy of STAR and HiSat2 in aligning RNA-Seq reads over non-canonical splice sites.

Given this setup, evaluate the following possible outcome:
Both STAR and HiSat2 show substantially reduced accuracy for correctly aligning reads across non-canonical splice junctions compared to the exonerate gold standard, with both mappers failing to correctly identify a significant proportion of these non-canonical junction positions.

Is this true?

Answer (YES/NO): NO